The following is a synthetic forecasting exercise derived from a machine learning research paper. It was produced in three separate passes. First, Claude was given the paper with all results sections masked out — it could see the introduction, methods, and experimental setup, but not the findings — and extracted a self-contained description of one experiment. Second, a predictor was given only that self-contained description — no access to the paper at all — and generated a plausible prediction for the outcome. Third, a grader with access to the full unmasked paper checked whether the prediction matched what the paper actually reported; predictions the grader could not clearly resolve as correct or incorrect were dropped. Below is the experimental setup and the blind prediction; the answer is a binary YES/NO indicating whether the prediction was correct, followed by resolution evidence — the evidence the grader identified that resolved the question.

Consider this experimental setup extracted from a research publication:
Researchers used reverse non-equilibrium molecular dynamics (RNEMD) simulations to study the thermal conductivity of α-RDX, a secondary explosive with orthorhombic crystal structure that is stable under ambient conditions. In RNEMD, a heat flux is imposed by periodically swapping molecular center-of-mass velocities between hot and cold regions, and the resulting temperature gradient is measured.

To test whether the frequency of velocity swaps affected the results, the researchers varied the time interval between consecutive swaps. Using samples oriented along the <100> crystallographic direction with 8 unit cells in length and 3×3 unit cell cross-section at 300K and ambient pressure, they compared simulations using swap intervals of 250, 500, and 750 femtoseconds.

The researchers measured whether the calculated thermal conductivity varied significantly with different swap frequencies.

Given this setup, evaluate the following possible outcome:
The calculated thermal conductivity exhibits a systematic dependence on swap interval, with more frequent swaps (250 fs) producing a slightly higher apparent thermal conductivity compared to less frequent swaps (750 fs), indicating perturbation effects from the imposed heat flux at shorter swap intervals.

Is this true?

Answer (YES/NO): NO